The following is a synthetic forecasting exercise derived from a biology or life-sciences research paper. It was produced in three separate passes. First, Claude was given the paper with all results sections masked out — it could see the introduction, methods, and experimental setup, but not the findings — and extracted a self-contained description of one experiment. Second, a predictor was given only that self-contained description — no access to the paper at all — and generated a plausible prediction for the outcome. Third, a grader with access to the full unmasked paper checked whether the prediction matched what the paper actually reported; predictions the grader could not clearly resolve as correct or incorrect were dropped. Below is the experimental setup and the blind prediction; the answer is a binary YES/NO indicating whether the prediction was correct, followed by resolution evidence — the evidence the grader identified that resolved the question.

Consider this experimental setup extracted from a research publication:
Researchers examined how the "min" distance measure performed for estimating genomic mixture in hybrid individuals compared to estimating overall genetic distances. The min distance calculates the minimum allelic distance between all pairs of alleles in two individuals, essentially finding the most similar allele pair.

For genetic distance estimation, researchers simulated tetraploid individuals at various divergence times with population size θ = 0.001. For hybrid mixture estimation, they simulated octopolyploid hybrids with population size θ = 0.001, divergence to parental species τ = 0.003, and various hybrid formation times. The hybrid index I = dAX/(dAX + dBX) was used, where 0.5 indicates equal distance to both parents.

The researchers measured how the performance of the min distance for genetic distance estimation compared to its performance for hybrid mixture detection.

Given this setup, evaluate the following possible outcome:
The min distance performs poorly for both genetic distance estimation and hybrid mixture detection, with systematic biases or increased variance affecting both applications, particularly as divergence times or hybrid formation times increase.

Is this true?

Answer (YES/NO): YES